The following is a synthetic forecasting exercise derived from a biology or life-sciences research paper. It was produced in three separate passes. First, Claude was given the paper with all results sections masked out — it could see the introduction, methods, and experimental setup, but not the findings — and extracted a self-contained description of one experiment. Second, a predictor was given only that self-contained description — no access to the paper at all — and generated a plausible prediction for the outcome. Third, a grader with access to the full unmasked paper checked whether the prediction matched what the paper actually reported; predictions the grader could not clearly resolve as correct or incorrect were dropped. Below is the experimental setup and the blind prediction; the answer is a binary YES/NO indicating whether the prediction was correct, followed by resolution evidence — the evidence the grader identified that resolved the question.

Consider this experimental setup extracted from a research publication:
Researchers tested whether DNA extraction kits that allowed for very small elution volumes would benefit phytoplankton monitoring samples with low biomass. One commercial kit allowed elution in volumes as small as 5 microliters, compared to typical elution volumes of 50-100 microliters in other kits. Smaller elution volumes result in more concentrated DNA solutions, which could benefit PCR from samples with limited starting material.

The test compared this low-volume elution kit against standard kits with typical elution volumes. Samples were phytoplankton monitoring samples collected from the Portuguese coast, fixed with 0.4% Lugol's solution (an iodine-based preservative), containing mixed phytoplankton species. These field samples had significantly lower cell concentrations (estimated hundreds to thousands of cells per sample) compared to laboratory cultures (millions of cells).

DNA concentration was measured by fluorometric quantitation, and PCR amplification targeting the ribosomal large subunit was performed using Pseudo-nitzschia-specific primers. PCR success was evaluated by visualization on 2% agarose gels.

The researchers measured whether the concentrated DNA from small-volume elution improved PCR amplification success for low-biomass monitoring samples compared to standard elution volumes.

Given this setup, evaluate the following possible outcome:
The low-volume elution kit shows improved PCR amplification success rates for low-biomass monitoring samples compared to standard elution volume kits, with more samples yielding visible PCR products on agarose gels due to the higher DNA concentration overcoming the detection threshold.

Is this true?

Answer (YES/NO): NO